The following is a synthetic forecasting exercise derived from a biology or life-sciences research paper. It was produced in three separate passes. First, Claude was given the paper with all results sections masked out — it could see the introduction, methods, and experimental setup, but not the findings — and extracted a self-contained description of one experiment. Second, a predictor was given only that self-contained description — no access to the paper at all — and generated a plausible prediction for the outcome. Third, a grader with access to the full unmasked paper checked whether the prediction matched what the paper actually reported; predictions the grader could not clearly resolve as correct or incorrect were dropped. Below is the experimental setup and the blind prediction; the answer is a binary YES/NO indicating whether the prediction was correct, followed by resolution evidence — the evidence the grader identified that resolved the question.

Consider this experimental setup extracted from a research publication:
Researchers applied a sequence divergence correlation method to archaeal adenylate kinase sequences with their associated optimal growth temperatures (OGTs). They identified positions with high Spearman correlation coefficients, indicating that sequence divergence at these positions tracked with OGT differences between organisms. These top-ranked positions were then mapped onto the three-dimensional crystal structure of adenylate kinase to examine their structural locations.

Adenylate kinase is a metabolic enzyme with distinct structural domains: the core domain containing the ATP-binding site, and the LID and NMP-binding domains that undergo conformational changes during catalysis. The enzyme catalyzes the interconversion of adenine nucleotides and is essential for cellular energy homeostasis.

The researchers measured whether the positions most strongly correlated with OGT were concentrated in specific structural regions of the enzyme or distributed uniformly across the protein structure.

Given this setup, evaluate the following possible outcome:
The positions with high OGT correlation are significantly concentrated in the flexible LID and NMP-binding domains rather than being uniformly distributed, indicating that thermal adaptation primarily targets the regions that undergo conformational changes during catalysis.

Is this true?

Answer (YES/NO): YES